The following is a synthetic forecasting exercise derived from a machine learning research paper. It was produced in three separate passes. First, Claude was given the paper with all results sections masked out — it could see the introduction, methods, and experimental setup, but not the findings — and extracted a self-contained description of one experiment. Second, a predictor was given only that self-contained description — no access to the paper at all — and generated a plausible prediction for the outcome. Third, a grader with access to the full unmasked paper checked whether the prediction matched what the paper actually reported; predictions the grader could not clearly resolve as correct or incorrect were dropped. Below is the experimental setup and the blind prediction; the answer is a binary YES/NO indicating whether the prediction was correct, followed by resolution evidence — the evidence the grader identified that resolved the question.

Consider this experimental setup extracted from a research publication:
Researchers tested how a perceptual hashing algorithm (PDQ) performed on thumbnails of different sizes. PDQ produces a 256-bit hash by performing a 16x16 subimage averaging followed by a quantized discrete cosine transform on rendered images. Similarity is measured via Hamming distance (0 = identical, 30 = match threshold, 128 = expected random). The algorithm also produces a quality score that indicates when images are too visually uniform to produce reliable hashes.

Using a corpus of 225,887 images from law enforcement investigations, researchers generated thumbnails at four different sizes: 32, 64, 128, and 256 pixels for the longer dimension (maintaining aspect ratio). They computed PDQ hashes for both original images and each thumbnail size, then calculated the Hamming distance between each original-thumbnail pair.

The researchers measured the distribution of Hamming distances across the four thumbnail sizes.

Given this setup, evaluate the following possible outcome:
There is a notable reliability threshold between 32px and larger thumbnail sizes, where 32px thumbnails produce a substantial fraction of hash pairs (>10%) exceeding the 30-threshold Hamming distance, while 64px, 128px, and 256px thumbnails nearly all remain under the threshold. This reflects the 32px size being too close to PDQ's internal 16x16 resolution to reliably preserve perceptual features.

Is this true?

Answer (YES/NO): NO